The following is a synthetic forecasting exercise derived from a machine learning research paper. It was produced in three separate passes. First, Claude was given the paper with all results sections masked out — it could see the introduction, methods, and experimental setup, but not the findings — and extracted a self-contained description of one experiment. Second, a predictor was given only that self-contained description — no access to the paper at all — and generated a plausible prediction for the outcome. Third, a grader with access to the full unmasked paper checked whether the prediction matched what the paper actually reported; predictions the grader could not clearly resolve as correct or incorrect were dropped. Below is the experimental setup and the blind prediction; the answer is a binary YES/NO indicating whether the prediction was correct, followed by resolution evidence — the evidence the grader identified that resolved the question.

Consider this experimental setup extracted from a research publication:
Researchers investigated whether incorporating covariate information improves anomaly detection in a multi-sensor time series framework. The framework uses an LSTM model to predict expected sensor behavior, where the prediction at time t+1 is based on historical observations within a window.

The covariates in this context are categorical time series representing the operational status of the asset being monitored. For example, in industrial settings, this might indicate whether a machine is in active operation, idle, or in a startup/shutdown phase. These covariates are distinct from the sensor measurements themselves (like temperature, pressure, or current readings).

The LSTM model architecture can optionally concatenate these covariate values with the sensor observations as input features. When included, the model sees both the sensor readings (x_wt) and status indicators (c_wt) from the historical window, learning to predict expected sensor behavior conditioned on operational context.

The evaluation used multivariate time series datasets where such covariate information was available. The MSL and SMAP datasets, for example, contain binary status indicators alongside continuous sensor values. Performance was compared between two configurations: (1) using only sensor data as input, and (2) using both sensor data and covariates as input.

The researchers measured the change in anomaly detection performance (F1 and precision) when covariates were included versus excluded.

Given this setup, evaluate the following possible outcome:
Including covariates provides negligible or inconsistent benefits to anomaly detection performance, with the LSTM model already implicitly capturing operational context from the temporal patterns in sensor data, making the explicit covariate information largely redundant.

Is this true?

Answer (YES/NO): NO